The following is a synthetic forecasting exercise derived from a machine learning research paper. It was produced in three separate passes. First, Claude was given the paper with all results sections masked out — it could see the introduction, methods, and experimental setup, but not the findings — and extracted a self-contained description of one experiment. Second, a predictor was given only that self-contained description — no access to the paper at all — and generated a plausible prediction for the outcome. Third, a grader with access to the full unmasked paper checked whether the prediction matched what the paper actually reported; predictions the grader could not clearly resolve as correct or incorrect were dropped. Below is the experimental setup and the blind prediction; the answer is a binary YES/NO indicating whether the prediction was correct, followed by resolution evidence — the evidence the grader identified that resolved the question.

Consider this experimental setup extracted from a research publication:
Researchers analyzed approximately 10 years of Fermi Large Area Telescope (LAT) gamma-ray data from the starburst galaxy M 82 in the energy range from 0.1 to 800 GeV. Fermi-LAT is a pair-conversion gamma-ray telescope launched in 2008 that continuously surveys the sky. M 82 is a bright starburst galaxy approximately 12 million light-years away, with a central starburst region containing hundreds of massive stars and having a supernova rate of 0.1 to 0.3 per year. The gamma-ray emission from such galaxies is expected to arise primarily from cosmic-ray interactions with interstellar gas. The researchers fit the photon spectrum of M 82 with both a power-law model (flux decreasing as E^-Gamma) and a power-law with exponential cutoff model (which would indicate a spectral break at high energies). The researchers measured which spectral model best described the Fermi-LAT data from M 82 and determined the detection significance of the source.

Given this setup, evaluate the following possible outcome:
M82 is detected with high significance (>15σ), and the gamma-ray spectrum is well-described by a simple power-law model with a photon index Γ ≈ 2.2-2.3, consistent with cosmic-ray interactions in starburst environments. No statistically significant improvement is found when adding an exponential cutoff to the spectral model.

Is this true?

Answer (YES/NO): NO